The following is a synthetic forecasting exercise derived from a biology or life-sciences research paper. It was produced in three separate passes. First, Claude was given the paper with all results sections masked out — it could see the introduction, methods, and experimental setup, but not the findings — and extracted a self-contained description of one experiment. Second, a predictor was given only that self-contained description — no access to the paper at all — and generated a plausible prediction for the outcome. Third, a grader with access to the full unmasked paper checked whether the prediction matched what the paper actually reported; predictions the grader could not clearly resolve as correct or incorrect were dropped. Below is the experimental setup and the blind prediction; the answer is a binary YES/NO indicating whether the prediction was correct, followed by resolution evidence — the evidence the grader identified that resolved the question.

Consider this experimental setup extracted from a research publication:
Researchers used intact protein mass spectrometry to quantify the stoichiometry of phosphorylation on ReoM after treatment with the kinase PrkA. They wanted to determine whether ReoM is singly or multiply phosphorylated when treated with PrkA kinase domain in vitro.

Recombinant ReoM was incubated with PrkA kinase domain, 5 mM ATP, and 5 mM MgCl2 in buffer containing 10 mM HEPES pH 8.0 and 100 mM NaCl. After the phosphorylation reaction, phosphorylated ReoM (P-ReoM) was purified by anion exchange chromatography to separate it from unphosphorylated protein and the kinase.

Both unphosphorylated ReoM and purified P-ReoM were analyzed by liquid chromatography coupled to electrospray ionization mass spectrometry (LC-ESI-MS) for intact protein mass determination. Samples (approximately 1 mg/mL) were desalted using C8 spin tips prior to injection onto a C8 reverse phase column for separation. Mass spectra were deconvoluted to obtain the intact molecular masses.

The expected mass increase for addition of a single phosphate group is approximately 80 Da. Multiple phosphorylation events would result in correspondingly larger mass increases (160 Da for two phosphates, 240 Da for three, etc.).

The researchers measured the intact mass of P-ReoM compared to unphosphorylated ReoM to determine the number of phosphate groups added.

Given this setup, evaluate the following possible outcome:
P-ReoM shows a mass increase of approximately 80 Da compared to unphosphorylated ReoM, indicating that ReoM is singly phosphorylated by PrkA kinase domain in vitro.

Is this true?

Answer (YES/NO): YES